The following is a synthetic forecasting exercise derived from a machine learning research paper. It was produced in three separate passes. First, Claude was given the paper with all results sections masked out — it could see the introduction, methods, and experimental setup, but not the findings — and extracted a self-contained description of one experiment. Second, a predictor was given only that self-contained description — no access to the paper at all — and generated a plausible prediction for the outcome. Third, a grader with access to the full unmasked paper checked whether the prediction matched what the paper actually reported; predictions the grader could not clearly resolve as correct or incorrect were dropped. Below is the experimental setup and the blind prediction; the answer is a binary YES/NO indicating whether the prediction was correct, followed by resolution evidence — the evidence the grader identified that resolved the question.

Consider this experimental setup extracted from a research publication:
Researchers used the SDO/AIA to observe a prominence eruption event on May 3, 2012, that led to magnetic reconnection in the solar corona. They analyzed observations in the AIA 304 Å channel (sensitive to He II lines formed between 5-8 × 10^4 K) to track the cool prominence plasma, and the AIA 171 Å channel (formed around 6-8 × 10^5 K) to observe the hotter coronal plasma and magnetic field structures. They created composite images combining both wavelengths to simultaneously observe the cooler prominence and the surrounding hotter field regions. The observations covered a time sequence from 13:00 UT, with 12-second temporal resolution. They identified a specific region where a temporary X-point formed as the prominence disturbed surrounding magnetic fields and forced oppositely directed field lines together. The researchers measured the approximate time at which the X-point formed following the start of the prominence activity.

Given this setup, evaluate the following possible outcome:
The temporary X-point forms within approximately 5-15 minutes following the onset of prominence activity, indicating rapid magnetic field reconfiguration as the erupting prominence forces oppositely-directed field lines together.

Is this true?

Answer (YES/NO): NO